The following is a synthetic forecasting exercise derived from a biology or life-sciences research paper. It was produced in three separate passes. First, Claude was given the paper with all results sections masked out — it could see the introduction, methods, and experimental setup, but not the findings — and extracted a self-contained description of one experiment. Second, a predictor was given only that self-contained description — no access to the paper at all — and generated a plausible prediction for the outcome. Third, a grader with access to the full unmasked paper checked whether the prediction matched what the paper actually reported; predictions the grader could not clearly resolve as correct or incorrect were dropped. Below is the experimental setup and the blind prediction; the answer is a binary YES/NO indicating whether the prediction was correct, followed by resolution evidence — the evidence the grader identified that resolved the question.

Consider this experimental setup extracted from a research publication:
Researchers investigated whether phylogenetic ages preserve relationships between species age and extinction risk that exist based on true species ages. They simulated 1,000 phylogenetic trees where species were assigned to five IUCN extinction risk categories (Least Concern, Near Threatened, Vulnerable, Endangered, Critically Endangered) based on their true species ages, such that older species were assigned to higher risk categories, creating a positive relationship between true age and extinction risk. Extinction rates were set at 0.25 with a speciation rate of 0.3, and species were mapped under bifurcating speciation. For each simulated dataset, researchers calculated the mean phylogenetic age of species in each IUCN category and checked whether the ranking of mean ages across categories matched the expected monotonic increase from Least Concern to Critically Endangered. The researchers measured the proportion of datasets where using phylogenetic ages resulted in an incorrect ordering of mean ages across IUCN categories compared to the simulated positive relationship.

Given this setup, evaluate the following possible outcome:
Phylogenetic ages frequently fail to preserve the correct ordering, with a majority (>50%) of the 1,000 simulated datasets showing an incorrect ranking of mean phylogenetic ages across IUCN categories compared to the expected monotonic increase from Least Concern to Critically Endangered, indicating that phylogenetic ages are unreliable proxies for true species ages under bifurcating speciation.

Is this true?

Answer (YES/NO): NO